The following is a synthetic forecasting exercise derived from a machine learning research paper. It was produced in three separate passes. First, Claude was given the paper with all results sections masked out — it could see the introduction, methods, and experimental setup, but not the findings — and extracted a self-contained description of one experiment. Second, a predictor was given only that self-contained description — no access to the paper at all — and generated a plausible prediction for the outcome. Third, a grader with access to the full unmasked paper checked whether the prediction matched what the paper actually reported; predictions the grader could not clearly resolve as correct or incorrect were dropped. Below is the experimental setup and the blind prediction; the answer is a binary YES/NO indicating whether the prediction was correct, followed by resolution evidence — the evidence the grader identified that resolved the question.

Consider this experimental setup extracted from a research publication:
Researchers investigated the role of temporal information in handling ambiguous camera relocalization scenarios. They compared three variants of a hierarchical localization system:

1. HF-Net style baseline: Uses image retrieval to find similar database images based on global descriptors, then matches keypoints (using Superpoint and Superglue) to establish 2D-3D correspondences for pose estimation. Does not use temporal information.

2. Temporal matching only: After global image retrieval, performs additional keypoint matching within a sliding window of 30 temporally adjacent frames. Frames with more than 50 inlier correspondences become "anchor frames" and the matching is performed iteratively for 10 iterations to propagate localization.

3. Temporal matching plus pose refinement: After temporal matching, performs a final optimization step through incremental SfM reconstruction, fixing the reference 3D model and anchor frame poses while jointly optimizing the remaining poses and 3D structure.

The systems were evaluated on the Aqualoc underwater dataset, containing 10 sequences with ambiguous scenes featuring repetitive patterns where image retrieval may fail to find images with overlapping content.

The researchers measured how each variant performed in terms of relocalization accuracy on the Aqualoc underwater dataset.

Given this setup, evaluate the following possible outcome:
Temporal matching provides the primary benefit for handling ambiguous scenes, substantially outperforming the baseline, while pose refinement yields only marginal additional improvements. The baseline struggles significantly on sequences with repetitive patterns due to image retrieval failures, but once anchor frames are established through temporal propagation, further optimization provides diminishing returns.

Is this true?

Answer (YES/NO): NO